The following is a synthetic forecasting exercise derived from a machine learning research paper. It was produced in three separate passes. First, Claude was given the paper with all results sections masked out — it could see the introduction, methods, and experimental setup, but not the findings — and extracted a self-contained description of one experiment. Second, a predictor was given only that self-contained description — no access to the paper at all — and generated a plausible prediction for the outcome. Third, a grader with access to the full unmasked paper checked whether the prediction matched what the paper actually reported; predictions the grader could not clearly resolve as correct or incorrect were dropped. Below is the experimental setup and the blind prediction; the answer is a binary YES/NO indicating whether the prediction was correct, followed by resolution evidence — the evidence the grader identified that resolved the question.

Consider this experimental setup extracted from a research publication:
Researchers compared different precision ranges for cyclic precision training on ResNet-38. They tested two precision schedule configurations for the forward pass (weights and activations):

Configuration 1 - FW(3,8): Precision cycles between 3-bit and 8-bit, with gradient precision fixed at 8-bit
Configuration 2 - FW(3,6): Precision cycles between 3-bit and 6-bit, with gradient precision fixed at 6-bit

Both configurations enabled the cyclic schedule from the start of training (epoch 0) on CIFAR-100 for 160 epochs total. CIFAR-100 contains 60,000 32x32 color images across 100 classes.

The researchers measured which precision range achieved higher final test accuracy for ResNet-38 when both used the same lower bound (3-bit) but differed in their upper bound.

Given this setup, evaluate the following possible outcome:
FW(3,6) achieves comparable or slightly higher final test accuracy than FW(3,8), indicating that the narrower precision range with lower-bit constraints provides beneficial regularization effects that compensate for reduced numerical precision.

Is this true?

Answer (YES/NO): NO